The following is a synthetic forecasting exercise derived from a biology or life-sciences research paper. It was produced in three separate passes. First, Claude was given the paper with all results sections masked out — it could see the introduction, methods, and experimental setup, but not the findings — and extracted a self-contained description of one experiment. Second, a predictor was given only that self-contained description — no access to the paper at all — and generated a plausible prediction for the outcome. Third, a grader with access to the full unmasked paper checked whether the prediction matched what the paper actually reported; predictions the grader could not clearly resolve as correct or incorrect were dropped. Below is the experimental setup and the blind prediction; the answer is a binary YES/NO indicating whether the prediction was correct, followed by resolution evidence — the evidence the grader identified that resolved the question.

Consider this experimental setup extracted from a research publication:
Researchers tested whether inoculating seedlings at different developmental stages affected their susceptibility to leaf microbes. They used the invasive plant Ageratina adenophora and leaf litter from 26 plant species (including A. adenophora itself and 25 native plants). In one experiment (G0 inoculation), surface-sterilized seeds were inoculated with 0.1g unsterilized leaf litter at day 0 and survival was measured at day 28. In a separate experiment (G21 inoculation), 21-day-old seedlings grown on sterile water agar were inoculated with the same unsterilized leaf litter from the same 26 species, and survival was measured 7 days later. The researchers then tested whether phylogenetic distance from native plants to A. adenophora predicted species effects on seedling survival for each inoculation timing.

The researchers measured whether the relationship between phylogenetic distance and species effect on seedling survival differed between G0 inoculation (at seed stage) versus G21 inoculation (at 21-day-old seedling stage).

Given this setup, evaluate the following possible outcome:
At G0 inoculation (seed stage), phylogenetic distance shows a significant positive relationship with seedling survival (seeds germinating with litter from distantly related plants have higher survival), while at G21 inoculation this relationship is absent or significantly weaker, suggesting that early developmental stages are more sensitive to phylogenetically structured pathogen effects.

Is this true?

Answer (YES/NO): NO